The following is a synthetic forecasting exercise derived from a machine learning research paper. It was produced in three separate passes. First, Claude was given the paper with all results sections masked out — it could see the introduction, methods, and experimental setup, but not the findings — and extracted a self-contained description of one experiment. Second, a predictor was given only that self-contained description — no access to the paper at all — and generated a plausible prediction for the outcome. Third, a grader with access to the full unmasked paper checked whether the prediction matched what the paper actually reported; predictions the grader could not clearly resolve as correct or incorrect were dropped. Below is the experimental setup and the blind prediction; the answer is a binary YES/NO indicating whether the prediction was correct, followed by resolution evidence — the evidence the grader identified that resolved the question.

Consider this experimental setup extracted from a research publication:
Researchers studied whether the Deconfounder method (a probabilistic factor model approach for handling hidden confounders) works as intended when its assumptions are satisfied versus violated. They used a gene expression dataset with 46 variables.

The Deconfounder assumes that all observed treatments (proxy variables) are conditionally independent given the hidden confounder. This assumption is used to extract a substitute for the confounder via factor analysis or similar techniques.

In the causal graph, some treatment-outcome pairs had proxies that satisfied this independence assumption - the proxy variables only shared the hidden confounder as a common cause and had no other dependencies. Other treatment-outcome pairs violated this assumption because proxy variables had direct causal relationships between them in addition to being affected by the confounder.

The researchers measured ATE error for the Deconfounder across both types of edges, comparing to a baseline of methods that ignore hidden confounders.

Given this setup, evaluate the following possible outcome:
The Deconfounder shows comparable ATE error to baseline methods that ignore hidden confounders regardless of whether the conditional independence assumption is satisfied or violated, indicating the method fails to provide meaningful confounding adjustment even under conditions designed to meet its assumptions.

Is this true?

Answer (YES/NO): NO